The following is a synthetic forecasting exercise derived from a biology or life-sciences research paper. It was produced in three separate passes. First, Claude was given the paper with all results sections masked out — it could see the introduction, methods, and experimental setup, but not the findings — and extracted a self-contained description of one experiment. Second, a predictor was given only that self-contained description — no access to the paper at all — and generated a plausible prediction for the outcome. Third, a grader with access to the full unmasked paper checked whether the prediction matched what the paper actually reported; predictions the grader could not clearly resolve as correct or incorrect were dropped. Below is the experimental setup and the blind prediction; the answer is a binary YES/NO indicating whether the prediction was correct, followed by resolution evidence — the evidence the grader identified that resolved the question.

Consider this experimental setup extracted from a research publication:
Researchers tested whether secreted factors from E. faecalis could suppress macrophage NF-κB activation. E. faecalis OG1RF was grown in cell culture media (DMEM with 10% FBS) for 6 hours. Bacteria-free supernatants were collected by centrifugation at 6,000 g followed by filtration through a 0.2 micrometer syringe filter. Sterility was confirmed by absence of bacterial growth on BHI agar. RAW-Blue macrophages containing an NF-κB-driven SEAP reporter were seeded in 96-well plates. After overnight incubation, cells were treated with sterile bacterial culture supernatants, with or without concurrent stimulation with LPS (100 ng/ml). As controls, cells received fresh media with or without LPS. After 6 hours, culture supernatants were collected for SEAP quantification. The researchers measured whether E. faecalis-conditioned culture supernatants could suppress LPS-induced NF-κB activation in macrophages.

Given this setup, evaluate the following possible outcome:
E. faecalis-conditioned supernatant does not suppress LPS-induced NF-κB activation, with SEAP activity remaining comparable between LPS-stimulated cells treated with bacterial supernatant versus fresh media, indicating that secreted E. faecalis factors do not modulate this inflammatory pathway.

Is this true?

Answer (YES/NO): NO